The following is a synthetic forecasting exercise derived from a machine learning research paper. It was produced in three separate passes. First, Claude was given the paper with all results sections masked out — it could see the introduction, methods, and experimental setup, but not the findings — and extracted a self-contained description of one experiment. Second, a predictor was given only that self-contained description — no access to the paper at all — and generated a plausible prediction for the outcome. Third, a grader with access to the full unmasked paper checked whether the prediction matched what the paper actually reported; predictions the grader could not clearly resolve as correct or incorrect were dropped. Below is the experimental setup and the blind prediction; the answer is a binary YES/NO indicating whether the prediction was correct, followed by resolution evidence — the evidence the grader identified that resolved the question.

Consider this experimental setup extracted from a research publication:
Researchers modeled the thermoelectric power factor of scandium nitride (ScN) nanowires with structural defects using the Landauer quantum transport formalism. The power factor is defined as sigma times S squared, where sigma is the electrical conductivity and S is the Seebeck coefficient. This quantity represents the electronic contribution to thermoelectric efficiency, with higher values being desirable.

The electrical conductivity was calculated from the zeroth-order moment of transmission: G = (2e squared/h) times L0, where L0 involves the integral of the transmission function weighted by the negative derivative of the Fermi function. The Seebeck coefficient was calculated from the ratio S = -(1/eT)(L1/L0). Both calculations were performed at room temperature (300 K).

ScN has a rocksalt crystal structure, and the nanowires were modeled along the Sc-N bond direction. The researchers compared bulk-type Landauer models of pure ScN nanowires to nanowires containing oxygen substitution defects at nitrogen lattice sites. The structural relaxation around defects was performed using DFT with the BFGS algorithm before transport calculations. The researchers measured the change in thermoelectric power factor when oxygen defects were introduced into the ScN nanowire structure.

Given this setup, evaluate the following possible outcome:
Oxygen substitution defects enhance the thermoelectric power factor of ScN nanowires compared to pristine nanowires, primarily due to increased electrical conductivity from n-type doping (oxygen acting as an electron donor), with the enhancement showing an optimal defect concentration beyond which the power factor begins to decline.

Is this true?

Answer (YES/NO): NO